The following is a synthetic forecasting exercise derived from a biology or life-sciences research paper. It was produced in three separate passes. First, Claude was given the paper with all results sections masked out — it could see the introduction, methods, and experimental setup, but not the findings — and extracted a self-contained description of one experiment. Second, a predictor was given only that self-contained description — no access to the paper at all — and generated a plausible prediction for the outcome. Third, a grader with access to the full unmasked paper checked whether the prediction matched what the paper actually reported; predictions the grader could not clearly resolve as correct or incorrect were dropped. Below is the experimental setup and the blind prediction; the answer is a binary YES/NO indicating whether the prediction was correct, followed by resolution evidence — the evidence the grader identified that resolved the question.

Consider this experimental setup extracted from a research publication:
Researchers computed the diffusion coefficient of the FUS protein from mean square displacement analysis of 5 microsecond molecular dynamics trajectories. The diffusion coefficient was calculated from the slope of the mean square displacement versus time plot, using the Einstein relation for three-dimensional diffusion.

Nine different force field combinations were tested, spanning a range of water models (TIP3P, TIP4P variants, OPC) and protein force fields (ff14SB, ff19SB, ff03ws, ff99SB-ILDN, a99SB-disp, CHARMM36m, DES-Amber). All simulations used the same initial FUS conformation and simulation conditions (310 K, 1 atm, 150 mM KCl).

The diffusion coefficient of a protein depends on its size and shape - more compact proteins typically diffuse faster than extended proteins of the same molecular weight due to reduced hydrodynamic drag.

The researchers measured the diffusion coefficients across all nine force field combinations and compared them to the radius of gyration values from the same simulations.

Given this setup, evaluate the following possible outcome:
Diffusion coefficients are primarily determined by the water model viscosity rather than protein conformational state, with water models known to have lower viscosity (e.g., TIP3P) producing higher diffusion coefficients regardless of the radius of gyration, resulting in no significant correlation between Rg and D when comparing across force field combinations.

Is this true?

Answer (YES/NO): NO